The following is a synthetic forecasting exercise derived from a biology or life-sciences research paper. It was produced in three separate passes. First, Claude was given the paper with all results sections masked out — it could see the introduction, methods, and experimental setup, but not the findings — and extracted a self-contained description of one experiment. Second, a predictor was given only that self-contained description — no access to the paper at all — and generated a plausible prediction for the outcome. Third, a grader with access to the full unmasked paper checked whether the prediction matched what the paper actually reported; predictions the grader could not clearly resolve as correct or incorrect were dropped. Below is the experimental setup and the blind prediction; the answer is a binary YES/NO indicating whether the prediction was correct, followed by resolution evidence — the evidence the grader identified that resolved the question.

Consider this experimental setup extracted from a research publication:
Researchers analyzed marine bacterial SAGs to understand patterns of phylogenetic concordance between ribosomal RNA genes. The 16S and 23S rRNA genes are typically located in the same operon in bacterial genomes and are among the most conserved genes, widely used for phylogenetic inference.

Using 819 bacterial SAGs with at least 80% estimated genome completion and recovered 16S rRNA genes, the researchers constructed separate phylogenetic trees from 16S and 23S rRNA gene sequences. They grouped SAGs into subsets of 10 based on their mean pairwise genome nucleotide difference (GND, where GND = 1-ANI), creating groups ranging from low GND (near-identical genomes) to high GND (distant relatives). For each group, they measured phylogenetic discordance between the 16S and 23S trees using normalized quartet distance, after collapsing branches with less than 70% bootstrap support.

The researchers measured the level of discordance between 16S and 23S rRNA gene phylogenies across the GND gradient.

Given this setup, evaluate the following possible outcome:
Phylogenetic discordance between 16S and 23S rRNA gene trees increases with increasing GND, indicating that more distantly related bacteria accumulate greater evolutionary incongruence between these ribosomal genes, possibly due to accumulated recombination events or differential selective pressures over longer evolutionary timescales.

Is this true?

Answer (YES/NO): NO